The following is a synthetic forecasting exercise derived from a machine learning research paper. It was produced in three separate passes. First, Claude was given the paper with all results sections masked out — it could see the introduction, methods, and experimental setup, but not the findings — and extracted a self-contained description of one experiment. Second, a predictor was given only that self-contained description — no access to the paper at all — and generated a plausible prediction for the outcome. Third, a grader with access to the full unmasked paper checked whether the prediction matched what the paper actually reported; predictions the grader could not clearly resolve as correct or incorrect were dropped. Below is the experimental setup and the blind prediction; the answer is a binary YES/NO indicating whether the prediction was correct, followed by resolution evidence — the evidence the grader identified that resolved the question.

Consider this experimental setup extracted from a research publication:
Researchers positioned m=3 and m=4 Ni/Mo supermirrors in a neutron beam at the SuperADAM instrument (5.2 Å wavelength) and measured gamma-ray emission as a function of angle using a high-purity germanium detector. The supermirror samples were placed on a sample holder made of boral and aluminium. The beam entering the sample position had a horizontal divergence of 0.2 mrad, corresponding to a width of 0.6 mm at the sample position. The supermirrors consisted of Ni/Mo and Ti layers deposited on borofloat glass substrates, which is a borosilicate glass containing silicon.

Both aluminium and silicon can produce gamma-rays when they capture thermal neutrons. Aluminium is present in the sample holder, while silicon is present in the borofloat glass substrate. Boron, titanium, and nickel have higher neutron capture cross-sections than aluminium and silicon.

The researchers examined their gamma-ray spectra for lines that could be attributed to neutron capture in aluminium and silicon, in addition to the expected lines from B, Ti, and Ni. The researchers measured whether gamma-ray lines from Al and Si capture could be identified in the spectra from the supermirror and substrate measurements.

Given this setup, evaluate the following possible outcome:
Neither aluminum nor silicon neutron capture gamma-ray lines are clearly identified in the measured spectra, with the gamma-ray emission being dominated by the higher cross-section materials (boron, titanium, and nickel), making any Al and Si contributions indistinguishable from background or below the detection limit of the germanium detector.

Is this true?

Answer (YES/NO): NO